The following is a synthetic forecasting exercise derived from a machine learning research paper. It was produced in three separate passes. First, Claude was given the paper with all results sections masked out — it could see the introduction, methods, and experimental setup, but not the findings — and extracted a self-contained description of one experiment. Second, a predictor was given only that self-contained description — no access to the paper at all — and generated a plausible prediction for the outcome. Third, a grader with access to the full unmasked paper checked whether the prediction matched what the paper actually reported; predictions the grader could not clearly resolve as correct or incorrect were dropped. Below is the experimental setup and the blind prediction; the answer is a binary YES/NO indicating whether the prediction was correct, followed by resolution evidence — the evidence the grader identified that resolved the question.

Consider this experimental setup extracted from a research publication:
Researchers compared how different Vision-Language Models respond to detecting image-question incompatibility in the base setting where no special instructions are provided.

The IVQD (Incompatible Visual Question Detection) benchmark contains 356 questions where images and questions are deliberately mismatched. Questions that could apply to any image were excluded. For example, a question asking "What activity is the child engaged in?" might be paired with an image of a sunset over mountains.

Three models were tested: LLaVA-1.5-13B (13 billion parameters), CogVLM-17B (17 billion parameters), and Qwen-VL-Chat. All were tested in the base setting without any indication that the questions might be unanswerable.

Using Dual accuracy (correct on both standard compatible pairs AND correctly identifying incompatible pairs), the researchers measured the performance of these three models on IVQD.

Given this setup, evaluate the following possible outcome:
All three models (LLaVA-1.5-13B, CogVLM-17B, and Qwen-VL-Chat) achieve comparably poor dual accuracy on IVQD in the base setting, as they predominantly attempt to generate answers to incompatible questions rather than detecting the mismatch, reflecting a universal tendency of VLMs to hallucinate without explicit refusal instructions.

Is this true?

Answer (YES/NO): NO